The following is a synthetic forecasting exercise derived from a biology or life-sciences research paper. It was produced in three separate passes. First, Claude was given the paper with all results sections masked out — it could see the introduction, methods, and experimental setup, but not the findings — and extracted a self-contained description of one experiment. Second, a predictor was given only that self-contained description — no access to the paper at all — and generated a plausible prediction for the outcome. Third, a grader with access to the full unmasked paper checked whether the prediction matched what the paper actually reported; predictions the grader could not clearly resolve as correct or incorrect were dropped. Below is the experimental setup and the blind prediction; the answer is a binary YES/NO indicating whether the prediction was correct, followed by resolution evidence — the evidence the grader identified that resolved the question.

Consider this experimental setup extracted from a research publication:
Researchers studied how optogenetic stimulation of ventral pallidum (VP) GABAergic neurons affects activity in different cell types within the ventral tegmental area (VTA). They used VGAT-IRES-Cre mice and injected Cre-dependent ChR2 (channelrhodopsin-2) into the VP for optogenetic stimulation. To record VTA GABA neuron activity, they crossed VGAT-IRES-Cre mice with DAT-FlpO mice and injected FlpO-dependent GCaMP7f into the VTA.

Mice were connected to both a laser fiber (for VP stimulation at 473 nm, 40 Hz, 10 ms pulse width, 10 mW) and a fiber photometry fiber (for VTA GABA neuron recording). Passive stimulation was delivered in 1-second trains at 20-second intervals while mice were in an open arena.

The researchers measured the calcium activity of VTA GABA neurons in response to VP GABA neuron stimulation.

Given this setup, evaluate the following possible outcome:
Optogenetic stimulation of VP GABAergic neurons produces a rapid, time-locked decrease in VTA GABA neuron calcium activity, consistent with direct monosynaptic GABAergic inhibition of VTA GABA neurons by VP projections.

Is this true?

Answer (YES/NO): NO